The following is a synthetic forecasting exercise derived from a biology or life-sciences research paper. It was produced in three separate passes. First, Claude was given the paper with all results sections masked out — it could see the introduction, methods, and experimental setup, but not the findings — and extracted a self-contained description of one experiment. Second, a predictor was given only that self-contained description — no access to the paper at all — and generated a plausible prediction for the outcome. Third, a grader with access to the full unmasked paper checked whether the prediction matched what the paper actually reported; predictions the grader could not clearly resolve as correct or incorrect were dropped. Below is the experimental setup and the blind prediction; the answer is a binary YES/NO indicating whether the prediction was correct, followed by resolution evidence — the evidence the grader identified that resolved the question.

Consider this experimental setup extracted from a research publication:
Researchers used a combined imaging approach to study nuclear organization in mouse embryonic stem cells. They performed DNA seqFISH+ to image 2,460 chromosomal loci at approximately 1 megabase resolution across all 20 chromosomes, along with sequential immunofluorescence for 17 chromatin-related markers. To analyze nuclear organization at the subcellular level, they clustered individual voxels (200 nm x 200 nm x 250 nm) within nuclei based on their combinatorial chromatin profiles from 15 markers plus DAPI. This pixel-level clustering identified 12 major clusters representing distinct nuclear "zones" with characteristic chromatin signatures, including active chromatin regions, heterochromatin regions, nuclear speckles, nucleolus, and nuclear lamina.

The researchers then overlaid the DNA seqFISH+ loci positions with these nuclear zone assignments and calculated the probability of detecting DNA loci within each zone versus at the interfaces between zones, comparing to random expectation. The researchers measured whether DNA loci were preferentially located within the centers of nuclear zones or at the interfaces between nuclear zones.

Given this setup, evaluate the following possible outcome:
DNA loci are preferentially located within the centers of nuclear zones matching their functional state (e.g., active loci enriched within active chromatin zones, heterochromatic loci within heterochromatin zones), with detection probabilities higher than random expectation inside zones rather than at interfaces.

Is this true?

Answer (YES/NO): NO